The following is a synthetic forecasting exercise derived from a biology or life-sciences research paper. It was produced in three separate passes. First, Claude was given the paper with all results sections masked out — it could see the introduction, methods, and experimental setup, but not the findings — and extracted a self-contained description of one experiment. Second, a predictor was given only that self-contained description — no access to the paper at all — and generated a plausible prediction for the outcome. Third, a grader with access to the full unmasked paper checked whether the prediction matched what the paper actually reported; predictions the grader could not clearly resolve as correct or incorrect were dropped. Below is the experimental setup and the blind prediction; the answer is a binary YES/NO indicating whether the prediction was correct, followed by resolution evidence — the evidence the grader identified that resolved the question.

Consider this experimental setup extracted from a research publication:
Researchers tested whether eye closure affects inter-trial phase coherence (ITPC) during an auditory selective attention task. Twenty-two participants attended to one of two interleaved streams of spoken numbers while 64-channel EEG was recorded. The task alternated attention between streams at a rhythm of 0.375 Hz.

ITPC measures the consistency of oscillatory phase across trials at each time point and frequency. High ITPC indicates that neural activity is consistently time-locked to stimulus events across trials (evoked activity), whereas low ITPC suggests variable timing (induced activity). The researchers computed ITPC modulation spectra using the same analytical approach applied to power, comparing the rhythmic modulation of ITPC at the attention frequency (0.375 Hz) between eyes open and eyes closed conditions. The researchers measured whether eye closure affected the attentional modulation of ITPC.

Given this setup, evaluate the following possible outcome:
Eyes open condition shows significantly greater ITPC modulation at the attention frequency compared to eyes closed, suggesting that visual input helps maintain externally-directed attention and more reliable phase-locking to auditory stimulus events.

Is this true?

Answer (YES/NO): NO